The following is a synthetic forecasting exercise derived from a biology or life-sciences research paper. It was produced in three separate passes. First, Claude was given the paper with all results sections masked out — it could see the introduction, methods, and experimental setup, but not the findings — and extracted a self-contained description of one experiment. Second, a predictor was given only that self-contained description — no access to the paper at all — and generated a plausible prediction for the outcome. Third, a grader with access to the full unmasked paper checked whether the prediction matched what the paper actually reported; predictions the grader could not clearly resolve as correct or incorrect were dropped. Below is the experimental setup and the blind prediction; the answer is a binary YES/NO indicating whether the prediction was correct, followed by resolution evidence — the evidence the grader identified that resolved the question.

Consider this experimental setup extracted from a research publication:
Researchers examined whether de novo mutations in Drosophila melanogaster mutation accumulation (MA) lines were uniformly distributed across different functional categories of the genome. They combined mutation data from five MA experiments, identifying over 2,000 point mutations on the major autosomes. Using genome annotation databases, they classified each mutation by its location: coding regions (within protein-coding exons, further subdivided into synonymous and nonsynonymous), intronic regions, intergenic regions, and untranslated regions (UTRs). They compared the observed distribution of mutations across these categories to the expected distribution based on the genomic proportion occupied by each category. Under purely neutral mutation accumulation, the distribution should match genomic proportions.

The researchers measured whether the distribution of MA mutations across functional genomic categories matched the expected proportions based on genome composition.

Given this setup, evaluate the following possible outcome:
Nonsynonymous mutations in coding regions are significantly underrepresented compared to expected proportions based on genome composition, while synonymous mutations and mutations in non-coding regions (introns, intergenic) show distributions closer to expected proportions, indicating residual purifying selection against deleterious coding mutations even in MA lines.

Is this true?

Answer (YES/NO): NO